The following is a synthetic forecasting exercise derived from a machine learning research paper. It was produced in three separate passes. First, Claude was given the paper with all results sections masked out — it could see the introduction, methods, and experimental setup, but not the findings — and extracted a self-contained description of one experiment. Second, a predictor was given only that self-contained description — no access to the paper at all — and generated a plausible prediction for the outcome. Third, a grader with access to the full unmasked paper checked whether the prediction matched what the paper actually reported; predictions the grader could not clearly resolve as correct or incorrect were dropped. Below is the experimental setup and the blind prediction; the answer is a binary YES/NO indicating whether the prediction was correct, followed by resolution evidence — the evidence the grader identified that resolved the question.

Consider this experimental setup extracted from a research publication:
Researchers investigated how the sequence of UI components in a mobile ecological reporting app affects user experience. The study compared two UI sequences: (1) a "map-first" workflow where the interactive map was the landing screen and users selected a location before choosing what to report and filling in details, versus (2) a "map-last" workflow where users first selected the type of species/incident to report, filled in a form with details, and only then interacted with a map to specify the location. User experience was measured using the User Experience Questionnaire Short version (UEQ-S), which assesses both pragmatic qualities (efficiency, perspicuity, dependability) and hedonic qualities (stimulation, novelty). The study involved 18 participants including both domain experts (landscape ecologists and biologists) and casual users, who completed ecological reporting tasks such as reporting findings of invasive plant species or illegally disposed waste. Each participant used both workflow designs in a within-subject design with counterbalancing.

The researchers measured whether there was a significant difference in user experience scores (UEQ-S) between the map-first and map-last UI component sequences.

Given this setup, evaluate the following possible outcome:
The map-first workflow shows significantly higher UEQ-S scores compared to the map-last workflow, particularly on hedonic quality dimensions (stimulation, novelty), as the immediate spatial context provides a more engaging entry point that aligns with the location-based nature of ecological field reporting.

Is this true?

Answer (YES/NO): NO